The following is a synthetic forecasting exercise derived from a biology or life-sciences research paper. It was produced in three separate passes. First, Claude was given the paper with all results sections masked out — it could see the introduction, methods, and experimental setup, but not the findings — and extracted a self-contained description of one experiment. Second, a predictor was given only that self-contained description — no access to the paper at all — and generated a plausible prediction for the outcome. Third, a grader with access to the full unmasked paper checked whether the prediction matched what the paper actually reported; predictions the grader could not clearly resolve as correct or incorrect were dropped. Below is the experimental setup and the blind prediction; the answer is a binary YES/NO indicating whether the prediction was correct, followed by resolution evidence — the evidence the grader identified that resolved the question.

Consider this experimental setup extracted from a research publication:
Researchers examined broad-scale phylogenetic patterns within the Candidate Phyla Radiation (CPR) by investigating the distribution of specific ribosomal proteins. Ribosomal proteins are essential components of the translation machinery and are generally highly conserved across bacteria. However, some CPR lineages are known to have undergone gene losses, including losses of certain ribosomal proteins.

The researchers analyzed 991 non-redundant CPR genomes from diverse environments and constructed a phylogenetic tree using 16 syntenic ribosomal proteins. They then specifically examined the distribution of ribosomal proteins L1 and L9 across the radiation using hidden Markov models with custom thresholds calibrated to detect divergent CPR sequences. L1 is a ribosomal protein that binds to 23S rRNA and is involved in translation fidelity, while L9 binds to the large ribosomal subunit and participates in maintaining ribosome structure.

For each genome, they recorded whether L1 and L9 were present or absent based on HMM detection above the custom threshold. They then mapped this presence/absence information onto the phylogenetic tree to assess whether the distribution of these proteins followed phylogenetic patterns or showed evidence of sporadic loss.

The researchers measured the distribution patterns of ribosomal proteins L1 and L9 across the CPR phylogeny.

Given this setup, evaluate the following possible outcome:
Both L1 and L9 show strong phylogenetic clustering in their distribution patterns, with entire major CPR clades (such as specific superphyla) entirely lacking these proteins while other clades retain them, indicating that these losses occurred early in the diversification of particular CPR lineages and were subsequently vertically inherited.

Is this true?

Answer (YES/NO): YES